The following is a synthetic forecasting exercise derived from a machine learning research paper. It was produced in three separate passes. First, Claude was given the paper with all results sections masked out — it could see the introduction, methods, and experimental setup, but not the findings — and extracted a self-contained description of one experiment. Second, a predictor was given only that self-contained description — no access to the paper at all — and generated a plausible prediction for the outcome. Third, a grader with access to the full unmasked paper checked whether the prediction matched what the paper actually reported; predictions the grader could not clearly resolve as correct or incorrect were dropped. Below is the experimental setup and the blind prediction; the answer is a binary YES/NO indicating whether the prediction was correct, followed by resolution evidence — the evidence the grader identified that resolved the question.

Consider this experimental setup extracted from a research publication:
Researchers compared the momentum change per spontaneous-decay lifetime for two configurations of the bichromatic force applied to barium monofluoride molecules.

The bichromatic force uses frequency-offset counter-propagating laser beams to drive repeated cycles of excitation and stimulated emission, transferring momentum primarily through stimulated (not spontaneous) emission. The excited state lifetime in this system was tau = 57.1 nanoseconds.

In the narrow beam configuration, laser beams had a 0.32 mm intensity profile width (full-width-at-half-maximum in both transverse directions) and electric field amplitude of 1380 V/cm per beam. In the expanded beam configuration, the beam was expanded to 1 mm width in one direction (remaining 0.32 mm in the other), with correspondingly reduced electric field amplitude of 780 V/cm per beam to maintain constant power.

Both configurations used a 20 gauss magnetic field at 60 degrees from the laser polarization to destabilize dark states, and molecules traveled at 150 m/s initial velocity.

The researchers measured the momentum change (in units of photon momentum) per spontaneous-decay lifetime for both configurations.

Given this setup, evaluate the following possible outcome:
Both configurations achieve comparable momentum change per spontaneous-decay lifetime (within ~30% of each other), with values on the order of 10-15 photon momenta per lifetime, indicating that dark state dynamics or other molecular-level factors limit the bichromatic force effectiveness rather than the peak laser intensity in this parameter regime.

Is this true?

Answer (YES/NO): NO